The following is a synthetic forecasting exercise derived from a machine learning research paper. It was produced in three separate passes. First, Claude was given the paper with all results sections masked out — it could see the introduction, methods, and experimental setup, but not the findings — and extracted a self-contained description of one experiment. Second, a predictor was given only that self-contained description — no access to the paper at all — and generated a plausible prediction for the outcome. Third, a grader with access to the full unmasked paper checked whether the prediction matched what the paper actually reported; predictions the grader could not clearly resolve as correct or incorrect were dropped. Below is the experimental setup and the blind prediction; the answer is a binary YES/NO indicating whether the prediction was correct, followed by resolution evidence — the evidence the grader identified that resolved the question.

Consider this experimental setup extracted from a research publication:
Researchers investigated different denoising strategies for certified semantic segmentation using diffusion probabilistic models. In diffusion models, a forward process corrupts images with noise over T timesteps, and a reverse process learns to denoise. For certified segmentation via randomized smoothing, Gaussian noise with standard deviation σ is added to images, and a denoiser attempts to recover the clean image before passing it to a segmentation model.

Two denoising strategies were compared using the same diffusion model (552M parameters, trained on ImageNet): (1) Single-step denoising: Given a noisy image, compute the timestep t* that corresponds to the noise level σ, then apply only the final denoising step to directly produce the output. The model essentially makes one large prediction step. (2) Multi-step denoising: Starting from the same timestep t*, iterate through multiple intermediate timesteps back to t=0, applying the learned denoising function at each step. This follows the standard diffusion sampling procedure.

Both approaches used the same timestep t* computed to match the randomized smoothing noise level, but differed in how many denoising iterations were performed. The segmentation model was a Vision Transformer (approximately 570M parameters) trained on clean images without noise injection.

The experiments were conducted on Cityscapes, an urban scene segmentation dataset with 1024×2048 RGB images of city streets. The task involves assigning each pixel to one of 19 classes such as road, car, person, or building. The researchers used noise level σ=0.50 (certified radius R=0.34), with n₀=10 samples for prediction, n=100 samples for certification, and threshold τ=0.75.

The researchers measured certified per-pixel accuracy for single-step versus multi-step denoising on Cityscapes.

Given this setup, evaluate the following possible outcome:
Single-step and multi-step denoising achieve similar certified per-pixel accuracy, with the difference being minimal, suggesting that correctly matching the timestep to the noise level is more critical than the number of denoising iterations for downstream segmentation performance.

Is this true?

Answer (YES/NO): NO